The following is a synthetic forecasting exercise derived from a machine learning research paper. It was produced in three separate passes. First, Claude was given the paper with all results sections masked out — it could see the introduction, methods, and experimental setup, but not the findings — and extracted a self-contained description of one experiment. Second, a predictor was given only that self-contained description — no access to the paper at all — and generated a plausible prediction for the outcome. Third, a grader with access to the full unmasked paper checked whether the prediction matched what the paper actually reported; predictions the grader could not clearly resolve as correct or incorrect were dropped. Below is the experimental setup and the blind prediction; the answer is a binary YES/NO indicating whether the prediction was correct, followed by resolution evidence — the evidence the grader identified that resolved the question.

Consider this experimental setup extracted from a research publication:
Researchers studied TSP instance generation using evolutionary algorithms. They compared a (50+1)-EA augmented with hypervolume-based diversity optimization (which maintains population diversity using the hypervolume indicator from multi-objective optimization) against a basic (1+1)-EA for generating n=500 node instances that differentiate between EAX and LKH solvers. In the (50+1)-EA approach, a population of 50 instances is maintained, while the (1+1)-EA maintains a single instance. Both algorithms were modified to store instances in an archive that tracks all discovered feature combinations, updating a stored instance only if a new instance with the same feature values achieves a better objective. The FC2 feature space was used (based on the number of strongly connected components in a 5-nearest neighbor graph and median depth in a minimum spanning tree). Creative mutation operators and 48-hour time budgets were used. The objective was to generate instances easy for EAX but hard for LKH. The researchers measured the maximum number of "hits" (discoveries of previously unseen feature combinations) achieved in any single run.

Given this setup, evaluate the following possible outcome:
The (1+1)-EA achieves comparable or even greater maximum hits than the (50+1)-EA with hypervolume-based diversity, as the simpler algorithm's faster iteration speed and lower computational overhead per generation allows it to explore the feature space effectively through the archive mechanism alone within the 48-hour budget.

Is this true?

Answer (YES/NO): NO